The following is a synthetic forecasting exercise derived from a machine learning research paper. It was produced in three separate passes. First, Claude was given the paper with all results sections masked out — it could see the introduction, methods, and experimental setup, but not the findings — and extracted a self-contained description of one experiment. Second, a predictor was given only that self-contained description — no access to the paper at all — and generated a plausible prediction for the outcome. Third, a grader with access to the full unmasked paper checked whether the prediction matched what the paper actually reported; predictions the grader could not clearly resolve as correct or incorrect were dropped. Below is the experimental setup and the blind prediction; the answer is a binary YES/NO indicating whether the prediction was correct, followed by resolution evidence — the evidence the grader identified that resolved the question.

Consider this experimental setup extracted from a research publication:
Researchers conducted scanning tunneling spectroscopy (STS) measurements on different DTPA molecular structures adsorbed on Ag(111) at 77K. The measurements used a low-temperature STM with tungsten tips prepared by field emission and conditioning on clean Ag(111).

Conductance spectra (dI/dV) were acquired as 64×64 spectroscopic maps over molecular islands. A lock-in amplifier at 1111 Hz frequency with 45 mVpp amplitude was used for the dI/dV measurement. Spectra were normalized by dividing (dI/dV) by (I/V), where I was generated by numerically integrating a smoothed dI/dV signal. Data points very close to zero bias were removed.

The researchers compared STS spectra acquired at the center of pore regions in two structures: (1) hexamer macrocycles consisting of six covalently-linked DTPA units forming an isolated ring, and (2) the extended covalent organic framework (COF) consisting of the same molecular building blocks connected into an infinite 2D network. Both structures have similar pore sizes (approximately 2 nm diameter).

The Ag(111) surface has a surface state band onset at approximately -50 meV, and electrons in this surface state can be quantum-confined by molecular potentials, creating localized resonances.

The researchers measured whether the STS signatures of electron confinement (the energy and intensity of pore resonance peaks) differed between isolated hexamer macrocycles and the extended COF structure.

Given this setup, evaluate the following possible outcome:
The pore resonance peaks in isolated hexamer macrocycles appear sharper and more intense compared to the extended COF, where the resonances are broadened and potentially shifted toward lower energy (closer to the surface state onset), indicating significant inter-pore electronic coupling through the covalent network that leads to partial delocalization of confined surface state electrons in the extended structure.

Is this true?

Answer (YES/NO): NO